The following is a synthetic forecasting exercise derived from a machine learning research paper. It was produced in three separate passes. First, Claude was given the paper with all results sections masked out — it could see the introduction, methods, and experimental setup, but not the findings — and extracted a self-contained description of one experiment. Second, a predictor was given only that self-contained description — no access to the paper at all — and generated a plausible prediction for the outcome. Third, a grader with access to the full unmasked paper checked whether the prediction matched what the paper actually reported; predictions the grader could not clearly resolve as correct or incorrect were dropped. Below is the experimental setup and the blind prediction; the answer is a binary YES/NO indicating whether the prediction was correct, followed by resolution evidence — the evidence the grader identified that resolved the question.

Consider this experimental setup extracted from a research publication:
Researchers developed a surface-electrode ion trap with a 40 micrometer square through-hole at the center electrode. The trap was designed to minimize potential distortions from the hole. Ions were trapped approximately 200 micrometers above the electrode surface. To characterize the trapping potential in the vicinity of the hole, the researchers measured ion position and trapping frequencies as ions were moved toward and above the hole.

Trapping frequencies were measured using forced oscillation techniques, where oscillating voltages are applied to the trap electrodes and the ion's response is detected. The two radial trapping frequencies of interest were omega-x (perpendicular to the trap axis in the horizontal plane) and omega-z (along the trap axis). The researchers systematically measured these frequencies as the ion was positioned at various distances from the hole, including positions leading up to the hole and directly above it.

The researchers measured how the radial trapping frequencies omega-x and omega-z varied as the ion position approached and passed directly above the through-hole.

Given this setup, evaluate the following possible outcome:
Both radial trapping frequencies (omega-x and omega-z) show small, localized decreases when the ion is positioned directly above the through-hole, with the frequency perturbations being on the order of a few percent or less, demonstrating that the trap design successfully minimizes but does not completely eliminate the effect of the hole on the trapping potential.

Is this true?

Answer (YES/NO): NO